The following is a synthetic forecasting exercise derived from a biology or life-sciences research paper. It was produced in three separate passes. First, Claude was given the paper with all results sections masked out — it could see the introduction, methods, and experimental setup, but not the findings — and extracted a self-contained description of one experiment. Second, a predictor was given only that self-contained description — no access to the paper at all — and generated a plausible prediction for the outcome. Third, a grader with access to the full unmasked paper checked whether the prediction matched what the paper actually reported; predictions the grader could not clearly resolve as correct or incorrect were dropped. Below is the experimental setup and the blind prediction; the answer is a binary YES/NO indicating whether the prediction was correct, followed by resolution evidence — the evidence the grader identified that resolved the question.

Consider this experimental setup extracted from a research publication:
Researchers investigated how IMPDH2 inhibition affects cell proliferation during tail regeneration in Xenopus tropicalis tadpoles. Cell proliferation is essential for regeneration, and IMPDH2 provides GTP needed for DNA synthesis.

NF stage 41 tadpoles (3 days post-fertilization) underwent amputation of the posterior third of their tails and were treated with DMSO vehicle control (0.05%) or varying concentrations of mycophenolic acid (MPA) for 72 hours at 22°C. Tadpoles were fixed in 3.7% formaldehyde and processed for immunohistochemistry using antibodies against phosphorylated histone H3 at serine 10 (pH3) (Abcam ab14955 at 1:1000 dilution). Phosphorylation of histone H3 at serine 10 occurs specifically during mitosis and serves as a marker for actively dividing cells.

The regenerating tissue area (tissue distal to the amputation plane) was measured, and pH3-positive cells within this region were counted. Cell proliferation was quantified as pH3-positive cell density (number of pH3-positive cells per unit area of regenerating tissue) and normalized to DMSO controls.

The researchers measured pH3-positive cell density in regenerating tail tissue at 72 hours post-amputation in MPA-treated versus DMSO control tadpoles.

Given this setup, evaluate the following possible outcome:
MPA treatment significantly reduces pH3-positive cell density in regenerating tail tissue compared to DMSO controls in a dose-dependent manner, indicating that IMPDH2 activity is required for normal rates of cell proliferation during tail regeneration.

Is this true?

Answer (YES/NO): NO